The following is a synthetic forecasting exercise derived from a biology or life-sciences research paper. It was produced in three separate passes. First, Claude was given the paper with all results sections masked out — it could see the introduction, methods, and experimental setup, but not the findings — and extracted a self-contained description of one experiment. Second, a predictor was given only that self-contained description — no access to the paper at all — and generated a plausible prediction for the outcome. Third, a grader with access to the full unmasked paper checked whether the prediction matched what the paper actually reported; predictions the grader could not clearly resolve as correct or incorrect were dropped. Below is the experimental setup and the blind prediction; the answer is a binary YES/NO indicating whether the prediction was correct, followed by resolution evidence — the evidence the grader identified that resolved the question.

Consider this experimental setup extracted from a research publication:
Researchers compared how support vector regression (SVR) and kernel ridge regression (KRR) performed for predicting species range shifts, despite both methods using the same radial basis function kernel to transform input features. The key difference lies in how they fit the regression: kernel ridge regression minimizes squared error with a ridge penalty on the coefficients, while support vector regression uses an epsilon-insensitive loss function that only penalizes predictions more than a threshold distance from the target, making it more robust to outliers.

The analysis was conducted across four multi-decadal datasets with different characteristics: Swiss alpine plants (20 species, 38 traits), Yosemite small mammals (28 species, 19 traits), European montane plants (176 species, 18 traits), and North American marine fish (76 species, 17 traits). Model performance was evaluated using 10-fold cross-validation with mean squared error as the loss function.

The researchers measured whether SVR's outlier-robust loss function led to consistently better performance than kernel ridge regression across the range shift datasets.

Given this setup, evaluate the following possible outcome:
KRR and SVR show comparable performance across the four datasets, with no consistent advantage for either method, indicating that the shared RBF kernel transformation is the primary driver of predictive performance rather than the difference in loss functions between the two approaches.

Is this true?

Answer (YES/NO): YES